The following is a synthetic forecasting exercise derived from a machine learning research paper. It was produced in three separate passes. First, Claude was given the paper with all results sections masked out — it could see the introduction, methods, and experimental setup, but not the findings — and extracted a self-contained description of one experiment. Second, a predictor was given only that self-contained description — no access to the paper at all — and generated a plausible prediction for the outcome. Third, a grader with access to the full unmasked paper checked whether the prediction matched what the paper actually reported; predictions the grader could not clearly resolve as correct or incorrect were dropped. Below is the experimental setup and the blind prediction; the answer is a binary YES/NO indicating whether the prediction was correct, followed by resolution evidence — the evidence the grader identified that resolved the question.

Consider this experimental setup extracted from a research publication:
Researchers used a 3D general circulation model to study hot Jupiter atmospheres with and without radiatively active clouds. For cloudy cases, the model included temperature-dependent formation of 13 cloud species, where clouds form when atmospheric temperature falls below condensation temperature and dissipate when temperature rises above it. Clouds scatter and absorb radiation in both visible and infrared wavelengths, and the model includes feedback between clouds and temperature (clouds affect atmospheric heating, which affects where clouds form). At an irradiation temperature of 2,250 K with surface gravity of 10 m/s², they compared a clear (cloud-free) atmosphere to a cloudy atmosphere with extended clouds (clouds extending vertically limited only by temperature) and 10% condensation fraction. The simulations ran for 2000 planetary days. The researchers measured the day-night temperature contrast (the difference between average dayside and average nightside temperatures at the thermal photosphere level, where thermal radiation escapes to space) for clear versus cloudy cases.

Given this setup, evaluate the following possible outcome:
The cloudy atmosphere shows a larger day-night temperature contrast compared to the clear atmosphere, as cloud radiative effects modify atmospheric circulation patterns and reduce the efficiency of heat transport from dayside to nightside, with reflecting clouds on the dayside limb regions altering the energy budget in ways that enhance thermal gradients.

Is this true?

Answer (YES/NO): YES